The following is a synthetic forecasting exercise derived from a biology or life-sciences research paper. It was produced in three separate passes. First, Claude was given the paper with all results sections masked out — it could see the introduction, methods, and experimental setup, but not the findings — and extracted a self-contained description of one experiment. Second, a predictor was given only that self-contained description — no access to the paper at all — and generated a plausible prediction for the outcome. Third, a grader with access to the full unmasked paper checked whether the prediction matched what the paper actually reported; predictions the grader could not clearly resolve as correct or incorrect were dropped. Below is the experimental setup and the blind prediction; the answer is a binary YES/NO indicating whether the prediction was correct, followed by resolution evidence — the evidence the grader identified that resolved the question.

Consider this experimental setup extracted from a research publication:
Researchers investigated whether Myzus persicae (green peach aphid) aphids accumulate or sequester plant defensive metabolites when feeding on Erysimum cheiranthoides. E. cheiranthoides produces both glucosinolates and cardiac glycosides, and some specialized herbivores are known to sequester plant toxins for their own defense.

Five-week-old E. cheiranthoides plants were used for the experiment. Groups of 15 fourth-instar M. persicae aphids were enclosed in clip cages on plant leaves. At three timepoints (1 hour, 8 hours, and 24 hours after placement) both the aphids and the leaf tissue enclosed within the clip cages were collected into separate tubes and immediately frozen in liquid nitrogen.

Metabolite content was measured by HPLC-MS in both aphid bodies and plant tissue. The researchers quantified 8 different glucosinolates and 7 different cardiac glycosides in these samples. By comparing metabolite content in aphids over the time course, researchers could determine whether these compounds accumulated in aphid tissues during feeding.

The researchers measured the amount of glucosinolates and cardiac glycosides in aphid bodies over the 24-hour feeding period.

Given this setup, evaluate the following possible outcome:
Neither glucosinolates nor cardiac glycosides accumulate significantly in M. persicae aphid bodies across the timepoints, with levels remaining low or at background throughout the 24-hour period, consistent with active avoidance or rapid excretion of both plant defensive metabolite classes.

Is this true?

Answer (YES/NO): NO